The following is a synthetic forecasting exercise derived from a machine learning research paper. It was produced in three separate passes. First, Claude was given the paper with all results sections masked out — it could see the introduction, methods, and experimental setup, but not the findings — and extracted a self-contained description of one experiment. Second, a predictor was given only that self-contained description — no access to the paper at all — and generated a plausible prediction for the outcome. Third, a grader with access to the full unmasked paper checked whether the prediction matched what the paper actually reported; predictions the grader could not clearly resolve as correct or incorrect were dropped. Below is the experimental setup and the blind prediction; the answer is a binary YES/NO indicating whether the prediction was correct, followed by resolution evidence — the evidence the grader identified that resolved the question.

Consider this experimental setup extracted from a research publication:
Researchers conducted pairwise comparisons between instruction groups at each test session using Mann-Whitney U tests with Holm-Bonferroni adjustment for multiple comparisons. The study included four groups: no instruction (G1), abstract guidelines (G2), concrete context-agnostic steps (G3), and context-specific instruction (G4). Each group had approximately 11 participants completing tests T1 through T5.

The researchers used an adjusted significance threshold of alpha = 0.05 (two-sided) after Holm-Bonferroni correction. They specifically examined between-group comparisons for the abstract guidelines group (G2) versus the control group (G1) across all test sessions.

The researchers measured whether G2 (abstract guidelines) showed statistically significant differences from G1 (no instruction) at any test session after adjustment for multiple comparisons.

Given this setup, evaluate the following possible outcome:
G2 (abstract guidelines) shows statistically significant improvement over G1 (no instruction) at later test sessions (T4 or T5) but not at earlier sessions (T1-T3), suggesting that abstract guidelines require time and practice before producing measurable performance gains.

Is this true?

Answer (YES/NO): NO